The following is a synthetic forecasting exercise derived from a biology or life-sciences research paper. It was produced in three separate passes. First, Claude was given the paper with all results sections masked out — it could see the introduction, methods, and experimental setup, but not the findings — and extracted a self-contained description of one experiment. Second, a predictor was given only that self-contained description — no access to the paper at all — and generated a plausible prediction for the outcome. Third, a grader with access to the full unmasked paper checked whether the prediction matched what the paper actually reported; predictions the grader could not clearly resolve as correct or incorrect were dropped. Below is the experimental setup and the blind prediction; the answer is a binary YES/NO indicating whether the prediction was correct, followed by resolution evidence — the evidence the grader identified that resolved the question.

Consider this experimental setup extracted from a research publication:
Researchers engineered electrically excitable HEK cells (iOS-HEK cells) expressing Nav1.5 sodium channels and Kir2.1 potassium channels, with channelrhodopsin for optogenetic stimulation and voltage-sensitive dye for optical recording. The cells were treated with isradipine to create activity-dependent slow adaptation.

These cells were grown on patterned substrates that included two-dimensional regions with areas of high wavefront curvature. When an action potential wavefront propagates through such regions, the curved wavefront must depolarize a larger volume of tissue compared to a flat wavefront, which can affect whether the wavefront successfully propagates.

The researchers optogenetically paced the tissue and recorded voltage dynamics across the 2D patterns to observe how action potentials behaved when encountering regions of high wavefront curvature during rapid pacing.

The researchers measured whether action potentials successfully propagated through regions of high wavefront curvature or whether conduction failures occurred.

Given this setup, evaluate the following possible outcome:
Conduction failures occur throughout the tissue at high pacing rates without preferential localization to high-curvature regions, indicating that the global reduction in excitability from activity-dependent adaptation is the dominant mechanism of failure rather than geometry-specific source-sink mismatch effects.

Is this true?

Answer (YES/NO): NO